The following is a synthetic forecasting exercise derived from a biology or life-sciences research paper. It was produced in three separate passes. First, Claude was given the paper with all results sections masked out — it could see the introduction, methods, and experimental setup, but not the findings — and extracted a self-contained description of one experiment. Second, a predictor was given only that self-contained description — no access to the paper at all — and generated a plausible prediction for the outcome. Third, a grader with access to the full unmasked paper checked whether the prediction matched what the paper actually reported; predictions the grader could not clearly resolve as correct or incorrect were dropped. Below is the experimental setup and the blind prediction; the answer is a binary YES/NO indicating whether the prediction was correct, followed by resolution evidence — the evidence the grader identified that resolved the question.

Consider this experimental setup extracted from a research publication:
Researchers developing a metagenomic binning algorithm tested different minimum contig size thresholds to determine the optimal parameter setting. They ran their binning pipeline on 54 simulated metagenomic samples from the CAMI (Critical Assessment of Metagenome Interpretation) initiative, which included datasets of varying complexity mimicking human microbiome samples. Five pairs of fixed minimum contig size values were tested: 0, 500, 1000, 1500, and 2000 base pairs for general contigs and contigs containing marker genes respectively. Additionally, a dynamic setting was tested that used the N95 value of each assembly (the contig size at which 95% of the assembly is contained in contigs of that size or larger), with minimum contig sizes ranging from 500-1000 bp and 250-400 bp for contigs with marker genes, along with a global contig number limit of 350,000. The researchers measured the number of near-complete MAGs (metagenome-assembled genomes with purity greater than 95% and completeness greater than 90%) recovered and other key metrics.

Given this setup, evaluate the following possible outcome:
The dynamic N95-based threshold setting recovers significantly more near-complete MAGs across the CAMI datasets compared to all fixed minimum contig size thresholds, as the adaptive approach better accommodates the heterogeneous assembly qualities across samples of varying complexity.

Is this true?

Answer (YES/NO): NO